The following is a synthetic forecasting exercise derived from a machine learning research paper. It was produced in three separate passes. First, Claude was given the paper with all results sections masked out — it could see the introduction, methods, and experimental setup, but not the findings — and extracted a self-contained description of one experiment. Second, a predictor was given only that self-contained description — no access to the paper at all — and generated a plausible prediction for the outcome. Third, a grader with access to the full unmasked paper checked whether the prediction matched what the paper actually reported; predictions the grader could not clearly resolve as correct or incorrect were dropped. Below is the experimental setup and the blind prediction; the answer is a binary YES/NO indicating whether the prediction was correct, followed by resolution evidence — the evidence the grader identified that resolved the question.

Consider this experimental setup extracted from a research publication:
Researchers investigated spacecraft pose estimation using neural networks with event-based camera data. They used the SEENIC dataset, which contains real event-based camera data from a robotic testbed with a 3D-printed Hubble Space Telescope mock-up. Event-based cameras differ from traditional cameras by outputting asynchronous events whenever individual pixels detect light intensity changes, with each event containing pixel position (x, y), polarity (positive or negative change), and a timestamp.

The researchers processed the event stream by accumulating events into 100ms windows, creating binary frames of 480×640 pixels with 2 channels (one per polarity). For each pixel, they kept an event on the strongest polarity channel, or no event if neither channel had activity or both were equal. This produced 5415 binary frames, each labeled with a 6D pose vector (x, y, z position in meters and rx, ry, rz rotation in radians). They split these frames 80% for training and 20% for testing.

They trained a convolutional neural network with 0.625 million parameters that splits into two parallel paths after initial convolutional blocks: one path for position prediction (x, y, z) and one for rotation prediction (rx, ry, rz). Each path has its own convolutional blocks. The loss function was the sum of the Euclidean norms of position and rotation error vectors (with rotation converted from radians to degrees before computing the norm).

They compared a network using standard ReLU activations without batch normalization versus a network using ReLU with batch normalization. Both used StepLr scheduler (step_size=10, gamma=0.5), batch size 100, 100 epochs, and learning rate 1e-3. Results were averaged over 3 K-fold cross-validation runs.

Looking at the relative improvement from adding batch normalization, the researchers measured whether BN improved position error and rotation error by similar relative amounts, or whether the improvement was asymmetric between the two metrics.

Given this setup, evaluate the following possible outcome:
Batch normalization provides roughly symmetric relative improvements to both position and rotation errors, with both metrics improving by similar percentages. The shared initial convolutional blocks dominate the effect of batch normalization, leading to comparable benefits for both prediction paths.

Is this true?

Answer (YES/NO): NO